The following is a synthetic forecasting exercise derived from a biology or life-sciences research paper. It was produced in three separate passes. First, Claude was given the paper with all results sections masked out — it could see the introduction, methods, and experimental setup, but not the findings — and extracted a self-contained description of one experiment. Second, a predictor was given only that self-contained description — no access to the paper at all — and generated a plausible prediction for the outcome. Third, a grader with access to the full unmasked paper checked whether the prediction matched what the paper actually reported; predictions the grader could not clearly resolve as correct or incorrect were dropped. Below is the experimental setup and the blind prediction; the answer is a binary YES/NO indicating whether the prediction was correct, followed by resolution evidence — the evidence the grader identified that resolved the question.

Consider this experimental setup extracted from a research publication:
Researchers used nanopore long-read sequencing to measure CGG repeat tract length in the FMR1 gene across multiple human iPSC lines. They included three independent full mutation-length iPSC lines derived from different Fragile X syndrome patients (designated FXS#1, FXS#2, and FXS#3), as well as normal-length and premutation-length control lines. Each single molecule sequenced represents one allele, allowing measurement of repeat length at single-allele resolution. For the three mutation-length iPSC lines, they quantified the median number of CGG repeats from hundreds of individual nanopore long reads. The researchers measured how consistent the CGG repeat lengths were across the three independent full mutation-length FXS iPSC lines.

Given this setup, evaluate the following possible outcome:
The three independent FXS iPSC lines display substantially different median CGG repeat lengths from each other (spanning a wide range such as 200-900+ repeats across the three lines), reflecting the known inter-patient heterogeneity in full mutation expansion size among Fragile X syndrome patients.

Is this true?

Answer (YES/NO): NO